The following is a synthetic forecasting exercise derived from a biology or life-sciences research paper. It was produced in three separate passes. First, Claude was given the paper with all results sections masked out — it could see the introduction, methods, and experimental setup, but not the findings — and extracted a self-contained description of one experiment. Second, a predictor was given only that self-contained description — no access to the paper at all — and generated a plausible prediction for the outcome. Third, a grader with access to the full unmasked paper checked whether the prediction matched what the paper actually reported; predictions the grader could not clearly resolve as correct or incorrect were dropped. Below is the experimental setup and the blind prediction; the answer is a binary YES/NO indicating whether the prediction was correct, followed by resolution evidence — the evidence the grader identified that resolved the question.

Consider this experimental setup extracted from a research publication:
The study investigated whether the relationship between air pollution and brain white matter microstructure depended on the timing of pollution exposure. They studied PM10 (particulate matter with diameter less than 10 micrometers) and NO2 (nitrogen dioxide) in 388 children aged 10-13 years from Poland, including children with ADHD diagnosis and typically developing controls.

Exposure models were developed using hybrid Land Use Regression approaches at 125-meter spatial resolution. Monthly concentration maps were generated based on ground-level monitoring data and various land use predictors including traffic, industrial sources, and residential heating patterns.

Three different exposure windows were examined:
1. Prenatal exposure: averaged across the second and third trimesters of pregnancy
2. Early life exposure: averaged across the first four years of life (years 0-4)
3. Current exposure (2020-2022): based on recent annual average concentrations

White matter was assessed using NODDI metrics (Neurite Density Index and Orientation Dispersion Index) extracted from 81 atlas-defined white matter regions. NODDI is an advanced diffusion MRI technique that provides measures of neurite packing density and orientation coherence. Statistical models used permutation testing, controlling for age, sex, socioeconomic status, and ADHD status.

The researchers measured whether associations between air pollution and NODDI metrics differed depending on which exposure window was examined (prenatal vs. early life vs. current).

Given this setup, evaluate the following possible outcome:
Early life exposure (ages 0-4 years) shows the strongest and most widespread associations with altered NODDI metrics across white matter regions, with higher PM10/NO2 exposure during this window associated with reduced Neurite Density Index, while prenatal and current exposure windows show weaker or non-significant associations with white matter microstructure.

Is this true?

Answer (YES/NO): NO